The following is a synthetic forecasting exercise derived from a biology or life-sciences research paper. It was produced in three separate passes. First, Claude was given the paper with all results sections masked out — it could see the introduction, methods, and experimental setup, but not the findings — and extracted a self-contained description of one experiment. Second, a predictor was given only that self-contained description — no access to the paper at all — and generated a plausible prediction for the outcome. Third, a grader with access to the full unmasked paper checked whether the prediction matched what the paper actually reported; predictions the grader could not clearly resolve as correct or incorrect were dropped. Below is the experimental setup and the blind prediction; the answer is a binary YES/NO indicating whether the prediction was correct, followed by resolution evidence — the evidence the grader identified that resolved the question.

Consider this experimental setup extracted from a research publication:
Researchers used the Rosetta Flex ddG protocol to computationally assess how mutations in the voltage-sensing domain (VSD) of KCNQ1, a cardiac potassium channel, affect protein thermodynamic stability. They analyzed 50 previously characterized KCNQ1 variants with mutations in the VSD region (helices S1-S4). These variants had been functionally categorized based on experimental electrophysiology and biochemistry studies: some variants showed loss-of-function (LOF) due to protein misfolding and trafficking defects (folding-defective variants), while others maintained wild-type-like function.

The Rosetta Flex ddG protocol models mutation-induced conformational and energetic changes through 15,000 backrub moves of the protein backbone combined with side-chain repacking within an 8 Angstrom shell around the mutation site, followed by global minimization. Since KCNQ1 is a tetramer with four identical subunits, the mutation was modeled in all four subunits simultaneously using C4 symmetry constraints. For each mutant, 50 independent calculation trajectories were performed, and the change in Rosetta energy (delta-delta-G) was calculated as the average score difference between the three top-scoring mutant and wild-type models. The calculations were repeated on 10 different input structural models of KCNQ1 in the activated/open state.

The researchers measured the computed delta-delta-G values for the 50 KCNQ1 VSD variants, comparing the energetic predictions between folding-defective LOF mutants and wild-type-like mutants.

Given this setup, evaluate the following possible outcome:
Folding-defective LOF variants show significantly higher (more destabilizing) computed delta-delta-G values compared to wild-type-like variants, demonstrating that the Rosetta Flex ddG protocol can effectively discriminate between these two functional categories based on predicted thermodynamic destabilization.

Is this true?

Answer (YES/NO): YES